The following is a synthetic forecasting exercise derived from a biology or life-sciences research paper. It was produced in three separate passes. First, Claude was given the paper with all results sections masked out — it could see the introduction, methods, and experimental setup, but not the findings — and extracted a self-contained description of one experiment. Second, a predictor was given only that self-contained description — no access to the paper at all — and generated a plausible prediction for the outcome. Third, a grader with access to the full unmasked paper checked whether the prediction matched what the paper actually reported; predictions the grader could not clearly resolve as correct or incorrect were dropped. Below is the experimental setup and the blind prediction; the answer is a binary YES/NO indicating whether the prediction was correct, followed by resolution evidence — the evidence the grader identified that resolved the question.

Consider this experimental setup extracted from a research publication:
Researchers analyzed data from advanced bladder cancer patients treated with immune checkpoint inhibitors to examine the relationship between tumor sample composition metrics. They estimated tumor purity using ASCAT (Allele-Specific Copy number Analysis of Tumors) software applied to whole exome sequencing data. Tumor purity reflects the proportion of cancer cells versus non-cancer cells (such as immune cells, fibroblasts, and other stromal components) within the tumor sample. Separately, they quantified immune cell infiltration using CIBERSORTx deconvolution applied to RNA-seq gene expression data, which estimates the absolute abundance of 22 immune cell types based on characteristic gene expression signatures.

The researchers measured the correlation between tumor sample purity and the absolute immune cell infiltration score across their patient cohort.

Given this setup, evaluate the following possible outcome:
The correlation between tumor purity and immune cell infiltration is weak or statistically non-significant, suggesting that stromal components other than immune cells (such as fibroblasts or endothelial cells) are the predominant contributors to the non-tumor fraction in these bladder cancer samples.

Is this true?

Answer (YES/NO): NO